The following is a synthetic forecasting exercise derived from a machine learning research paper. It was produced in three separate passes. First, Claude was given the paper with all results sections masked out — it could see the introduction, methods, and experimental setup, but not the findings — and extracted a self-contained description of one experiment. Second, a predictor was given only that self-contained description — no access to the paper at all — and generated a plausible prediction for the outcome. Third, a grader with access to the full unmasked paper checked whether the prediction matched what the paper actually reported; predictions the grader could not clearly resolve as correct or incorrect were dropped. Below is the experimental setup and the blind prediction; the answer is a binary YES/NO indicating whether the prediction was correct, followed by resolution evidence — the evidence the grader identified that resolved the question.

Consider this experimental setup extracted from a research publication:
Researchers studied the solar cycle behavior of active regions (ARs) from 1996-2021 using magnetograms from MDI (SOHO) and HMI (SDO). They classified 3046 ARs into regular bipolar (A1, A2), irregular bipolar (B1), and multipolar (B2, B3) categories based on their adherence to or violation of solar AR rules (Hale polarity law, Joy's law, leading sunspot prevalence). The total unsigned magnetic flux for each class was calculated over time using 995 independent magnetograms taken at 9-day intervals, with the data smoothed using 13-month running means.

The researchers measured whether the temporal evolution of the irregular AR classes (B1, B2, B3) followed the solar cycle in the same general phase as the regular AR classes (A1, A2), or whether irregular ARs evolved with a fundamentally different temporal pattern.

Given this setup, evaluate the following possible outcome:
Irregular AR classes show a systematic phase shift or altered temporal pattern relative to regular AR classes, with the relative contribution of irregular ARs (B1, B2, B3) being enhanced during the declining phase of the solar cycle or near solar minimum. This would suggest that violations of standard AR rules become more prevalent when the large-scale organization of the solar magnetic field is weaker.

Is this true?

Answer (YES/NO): NO